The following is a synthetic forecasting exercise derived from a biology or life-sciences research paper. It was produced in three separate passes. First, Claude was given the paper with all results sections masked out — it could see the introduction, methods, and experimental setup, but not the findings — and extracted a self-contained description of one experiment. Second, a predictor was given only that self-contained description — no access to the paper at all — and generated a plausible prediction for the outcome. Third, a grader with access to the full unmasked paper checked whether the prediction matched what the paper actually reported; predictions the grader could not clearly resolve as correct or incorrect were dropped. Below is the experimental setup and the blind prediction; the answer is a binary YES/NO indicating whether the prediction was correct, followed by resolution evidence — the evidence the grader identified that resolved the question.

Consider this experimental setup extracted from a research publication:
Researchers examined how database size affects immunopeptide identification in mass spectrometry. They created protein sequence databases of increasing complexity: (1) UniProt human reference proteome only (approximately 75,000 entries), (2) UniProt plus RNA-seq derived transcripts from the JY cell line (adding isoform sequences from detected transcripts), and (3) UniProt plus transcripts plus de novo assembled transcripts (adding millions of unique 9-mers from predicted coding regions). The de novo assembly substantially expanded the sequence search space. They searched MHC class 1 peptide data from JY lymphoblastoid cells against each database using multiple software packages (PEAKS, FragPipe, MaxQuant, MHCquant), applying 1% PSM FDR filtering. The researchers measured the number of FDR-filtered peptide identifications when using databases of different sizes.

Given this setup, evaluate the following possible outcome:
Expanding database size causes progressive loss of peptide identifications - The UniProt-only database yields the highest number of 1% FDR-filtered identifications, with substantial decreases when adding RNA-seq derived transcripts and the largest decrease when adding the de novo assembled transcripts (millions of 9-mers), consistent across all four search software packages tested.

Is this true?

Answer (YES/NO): NO